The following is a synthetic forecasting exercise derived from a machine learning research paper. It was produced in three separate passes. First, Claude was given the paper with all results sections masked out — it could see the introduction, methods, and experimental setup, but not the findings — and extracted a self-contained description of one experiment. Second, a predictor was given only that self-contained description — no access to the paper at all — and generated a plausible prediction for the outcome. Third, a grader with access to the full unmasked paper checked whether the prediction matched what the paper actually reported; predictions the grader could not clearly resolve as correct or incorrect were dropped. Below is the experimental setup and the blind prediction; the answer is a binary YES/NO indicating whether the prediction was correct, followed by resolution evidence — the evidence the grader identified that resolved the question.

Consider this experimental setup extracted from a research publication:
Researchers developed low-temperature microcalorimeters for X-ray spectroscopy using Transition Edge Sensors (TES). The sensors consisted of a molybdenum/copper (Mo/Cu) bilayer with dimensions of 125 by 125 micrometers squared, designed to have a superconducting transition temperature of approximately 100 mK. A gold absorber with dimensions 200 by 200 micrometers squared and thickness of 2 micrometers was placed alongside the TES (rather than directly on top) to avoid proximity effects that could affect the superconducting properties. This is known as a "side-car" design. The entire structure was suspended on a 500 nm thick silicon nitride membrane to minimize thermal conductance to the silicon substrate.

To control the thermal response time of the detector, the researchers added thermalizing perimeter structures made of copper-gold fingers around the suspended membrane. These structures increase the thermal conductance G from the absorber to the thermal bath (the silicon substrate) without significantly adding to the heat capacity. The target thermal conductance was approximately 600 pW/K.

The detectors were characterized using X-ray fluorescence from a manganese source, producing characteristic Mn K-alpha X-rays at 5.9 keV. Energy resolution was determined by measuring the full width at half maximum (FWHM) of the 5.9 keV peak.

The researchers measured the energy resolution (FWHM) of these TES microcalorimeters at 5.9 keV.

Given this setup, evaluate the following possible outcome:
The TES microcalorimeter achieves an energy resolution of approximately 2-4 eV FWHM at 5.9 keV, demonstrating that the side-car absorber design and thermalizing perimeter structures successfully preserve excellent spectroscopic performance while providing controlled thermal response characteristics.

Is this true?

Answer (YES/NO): NO